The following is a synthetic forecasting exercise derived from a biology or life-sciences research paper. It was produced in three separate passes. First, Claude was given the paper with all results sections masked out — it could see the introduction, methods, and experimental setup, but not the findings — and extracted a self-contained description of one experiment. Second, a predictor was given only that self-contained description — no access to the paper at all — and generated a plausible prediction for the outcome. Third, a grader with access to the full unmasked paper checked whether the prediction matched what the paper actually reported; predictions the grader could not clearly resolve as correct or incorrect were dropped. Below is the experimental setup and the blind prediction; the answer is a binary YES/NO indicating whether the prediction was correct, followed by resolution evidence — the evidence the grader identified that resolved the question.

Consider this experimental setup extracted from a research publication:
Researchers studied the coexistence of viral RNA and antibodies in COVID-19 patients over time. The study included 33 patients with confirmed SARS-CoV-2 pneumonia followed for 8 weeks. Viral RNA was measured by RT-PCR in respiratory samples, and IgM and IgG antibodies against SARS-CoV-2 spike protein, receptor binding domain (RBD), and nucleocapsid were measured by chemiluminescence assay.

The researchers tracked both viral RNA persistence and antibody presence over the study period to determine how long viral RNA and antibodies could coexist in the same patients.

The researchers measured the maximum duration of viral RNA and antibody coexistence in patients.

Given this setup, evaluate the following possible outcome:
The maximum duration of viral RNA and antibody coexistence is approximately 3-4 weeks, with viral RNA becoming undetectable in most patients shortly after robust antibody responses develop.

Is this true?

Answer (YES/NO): NO